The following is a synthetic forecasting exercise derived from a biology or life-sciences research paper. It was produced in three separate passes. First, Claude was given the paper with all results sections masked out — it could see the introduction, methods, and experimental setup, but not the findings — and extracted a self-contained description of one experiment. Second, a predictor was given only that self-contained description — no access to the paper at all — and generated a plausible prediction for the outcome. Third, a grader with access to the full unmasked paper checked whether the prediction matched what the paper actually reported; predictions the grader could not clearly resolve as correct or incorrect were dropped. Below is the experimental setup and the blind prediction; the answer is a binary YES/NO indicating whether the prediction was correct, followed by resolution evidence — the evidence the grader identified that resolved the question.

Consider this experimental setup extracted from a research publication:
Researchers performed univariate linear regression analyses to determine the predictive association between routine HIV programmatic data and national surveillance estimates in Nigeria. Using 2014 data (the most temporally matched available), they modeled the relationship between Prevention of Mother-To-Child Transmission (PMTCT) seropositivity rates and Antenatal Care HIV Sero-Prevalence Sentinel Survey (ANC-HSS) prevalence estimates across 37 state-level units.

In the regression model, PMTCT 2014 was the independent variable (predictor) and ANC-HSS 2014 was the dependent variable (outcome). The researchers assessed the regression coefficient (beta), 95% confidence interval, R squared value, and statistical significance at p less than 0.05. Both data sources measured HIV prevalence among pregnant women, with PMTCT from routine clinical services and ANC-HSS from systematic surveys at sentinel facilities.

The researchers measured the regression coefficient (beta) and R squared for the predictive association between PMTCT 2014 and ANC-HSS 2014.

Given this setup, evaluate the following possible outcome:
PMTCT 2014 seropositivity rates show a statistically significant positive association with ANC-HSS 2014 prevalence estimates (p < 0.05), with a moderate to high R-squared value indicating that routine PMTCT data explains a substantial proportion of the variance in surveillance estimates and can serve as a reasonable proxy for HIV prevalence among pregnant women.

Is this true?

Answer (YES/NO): YES